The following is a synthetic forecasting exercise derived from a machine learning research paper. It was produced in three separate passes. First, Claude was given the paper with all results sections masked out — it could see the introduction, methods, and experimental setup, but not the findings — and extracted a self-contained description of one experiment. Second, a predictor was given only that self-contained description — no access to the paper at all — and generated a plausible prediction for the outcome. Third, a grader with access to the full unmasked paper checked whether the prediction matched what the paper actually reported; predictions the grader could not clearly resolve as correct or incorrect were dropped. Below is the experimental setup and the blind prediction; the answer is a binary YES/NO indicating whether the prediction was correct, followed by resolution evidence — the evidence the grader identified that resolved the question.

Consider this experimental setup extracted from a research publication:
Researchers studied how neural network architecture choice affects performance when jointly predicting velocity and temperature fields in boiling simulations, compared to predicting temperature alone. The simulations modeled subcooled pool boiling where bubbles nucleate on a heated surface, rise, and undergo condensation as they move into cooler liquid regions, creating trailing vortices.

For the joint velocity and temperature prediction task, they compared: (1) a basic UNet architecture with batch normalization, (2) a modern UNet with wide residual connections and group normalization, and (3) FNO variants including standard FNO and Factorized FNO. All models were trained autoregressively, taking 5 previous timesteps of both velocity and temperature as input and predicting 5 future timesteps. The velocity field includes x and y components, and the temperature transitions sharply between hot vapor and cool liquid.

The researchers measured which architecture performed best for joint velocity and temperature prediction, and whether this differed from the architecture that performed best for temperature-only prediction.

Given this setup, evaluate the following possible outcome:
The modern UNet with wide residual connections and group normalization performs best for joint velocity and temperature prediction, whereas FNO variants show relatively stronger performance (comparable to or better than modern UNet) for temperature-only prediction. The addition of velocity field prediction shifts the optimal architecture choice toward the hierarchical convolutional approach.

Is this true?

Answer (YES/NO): NO